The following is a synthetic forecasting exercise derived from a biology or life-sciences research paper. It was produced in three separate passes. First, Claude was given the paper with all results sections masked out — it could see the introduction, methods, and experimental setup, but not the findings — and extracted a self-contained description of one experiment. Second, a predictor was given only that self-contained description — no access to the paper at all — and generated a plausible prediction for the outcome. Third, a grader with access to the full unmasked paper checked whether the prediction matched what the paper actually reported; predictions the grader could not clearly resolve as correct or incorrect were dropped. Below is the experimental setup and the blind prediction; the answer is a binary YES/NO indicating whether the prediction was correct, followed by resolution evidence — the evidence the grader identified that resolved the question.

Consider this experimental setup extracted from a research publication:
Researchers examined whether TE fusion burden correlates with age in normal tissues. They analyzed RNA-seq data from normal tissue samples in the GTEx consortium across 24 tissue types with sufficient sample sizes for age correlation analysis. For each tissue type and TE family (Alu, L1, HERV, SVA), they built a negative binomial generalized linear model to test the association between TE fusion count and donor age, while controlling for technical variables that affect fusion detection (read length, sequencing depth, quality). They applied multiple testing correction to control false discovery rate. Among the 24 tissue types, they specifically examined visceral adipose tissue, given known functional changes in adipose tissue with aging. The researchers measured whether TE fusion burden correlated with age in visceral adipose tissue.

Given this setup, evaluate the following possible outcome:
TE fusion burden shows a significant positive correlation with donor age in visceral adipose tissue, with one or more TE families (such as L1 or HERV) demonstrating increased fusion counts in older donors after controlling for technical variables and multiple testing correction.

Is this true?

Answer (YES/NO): YES